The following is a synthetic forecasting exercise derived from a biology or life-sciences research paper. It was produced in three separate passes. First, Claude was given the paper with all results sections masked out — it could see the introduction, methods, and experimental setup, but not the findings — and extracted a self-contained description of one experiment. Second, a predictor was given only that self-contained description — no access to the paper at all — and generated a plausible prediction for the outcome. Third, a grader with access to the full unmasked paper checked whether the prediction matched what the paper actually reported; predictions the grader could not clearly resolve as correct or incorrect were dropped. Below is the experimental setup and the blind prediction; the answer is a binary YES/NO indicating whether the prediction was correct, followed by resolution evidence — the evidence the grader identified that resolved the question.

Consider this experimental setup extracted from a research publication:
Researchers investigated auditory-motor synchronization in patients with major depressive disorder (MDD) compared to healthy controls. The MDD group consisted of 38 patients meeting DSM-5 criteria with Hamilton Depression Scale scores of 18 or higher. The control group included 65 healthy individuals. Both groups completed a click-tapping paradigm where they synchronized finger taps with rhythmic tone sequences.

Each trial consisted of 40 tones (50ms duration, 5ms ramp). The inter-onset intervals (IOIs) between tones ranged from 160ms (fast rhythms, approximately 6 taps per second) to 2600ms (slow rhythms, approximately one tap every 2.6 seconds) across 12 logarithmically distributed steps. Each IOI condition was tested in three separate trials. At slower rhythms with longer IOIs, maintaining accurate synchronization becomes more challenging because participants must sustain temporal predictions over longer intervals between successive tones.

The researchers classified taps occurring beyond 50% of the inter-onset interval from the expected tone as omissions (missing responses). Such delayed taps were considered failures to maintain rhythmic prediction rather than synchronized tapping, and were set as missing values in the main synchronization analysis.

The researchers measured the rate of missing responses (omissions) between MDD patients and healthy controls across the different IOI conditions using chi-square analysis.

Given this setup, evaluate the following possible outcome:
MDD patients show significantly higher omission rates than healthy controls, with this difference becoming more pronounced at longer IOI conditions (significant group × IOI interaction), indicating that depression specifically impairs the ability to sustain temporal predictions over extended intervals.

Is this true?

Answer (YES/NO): NO